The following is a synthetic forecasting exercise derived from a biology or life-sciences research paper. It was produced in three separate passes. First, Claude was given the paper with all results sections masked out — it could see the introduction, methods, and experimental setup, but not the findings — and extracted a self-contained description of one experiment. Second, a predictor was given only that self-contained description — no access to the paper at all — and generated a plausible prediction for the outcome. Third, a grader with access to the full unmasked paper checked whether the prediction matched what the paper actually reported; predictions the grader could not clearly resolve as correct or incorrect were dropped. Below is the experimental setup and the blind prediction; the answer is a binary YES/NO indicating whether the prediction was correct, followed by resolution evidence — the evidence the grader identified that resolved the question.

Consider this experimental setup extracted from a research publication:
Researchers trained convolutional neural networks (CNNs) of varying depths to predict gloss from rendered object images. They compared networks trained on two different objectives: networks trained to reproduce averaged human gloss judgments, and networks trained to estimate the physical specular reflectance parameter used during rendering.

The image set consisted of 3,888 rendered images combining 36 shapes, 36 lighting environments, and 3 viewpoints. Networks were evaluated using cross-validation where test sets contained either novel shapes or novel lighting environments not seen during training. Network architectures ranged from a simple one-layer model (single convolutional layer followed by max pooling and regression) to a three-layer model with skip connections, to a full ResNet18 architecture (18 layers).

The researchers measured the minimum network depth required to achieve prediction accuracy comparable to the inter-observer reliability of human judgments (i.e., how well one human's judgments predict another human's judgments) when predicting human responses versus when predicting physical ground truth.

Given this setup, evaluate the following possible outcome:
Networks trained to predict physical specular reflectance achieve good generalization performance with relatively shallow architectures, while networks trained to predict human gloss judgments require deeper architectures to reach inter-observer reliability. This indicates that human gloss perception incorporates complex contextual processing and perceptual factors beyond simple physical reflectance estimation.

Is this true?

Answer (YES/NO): NO